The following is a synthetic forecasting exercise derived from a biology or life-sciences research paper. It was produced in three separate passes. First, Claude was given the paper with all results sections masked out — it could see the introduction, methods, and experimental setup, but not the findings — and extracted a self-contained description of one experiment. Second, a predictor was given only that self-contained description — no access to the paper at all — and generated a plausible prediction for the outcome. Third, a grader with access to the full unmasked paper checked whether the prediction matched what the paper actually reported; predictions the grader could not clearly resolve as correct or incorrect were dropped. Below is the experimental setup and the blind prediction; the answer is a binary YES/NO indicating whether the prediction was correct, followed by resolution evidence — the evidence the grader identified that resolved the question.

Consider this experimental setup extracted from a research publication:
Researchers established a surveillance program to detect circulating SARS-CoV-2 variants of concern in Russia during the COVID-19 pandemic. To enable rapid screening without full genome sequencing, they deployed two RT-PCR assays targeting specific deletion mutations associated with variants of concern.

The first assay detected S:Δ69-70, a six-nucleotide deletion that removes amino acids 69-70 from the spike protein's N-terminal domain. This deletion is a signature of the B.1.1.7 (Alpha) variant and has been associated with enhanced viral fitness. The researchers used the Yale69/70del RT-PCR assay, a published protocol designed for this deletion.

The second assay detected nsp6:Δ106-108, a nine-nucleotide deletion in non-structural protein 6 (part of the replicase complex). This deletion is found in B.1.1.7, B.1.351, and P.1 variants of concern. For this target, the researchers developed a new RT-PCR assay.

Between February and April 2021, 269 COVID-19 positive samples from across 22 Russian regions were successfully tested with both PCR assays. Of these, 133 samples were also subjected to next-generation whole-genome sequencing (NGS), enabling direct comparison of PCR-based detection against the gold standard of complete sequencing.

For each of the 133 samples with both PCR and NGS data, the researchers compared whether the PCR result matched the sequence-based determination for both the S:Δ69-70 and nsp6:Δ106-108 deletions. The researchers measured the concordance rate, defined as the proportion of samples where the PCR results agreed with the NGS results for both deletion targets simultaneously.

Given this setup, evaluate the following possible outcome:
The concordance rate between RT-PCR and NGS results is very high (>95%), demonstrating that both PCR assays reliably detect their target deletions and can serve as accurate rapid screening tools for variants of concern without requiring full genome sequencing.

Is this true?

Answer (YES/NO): NO